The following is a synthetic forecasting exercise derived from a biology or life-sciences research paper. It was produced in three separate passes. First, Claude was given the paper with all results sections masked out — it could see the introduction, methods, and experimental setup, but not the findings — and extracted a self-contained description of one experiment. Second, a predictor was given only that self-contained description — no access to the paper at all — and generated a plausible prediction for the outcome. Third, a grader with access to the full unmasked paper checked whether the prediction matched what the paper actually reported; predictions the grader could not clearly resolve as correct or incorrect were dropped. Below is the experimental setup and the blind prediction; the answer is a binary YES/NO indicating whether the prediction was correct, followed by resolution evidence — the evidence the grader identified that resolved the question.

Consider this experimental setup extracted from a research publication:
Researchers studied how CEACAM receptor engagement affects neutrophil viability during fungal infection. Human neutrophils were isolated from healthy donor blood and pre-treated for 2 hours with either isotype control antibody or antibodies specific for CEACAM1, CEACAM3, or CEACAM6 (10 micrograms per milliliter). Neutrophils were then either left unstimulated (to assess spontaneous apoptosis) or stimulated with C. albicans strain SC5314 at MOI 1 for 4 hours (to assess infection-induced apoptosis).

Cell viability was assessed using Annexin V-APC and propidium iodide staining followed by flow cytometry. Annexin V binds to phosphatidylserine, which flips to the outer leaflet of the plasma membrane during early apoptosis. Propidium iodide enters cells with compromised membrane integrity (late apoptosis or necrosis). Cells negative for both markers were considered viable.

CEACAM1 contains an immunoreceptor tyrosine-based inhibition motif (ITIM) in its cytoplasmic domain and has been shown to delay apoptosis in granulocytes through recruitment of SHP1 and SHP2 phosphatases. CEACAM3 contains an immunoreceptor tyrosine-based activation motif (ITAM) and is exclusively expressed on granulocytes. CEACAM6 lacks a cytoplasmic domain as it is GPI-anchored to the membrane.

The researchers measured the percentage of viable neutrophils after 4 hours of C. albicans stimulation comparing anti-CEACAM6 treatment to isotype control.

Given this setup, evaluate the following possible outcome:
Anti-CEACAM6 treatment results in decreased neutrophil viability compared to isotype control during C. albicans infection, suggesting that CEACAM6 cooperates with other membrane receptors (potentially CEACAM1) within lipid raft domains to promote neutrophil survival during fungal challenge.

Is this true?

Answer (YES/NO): NO